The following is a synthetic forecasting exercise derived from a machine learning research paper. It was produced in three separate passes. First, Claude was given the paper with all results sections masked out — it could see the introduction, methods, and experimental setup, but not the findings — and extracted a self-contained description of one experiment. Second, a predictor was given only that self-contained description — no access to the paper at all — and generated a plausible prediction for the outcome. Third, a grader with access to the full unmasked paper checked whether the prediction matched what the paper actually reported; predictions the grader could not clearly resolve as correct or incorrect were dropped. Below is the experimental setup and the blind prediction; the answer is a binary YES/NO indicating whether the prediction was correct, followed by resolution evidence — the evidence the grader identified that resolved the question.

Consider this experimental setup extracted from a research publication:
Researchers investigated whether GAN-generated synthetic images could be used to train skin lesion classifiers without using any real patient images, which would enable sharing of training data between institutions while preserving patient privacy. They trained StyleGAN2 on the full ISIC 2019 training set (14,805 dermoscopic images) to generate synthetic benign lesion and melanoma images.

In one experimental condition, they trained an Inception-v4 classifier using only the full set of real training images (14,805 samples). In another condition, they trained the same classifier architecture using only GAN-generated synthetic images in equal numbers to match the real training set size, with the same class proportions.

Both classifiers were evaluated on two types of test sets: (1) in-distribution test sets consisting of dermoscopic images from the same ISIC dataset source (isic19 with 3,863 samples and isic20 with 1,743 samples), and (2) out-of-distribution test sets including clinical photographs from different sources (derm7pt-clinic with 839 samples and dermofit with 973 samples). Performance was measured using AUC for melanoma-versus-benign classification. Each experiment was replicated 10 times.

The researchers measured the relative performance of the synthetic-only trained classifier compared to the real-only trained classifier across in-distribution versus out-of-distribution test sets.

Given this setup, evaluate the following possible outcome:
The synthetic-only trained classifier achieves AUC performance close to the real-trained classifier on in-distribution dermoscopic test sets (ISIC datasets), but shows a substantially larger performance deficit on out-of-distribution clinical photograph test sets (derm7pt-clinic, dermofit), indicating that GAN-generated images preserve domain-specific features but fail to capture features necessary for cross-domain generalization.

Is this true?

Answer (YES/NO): NO